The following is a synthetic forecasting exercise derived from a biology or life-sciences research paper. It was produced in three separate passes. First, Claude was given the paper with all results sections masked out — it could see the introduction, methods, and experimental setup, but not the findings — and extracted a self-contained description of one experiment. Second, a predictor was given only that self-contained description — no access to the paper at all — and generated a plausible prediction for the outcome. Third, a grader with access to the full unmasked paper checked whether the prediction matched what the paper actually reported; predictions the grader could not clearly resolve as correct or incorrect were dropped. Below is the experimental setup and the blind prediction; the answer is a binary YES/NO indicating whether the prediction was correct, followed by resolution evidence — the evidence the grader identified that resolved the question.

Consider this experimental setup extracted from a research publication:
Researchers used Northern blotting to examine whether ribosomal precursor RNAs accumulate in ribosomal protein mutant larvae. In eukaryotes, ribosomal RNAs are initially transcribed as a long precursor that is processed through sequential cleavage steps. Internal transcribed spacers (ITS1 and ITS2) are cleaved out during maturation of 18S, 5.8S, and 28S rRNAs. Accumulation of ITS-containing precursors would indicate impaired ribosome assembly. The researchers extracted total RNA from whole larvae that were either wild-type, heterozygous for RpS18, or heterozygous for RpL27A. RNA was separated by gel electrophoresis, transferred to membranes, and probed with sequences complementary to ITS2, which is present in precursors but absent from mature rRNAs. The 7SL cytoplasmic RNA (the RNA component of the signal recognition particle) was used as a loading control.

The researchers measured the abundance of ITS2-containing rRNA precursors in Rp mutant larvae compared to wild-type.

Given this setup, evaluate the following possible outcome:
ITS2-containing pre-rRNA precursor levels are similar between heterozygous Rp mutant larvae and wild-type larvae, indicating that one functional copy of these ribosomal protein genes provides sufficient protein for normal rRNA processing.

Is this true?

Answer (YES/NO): NO